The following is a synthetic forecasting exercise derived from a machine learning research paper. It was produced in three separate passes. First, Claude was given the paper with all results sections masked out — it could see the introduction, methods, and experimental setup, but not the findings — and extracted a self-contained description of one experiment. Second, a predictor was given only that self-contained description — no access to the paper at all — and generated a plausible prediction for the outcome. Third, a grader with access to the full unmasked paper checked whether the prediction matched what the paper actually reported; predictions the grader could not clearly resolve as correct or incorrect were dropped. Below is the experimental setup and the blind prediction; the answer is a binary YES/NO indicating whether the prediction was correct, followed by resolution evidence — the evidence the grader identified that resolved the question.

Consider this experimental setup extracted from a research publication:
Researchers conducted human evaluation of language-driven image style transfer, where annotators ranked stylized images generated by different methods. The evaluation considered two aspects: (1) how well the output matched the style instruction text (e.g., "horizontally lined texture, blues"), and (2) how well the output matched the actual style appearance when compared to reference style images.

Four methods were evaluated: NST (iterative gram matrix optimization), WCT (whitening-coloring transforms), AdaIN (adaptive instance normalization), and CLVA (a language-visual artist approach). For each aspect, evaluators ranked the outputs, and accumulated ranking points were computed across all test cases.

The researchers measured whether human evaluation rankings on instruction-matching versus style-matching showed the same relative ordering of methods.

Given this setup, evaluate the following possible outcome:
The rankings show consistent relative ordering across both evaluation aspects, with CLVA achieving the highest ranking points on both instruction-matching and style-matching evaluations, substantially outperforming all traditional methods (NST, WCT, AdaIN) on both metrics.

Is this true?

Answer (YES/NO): YES